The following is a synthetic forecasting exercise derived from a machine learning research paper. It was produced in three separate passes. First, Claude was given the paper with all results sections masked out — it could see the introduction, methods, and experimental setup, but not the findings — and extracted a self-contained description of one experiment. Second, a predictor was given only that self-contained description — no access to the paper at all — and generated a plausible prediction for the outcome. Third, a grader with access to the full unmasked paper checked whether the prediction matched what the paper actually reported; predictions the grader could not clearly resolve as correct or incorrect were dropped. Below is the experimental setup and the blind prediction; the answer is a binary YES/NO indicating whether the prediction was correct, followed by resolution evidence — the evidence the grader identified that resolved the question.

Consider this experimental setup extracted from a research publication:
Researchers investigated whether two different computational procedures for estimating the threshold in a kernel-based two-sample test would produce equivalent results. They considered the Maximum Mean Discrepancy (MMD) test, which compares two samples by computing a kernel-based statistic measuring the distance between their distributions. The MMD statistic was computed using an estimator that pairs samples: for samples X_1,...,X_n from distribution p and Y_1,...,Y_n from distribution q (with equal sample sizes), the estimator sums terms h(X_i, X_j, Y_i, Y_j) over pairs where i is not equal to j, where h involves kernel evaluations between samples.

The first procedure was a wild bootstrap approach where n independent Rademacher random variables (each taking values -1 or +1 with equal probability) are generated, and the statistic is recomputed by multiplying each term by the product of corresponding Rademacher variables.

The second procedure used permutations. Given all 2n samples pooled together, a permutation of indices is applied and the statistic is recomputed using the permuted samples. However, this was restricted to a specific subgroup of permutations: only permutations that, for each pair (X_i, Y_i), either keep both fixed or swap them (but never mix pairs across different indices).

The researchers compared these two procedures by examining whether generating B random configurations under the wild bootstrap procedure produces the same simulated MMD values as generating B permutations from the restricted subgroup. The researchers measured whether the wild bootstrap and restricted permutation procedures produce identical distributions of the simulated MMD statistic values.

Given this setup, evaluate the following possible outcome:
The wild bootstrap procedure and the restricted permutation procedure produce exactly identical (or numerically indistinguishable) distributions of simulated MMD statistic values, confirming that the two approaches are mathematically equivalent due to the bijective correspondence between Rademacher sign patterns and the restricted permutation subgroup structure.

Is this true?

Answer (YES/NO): YES